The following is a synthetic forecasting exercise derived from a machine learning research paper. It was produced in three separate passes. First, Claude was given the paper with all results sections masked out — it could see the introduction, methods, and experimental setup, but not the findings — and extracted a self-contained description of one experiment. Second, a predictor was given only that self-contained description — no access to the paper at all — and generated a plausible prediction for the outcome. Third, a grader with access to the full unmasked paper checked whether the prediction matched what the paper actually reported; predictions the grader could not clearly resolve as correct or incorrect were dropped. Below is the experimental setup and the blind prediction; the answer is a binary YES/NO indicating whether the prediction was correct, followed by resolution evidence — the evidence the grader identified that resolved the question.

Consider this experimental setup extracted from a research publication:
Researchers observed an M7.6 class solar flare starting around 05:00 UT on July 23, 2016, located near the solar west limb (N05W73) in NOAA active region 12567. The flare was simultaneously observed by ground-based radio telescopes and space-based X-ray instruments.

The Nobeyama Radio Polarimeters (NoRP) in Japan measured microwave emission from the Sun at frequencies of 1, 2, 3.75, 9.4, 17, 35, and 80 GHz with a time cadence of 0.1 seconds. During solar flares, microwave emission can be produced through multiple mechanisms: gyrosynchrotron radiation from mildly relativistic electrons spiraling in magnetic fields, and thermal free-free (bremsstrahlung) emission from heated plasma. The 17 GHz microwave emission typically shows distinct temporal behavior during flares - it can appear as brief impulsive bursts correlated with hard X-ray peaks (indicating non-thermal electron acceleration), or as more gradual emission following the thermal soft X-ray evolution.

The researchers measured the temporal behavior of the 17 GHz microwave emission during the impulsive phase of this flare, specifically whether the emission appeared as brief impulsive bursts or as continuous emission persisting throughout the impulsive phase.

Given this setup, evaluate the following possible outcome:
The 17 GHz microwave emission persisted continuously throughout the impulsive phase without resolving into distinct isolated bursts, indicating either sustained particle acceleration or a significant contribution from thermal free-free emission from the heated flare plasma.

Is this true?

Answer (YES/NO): YES